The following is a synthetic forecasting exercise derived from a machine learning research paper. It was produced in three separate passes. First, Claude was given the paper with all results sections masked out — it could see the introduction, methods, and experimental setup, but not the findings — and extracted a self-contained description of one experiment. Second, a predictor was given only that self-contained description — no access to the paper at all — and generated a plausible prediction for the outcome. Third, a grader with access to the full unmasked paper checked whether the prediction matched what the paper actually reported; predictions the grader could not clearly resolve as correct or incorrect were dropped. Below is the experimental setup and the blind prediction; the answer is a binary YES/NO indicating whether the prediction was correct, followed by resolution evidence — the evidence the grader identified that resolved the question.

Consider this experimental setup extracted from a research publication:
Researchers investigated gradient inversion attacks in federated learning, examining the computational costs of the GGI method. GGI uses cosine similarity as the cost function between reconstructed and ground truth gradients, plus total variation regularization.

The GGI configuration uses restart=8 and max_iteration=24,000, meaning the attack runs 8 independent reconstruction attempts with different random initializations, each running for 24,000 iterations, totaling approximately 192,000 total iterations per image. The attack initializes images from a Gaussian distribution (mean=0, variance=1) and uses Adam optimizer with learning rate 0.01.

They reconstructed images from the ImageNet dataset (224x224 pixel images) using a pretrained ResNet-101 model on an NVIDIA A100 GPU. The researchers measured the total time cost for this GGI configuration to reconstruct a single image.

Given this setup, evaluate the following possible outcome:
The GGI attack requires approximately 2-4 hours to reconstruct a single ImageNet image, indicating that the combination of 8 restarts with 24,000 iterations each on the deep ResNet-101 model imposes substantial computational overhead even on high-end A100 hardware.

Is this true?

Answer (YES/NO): NO